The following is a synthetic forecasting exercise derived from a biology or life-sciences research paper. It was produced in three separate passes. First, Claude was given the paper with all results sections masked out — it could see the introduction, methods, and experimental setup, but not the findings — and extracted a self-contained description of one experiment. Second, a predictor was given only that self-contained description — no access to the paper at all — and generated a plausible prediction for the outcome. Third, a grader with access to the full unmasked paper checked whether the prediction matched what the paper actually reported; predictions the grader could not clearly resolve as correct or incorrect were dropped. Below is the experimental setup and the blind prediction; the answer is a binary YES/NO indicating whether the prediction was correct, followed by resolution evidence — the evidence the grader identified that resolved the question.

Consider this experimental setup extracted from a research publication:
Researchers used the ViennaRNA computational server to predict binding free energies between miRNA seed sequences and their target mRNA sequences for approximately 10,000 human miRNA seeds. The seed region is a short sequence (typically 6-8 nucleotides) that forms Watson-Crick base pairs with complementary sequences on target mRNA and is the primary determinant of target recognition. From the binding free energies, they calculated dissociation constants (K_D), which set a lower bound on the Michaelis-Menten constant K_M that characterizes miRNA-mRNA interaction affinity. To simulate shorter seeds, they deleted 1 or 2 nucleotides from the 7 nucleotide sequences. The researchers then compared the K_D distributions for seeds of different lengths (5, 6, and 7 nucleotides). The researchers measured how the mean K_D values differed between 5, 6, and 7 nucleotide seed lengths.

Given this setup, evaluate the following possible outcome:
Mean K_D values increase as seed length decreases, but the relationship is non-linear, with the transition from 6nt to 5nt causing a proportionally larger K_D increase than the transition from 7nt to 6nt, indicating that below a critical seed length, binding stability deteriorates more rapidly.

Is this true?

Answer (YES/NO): NO